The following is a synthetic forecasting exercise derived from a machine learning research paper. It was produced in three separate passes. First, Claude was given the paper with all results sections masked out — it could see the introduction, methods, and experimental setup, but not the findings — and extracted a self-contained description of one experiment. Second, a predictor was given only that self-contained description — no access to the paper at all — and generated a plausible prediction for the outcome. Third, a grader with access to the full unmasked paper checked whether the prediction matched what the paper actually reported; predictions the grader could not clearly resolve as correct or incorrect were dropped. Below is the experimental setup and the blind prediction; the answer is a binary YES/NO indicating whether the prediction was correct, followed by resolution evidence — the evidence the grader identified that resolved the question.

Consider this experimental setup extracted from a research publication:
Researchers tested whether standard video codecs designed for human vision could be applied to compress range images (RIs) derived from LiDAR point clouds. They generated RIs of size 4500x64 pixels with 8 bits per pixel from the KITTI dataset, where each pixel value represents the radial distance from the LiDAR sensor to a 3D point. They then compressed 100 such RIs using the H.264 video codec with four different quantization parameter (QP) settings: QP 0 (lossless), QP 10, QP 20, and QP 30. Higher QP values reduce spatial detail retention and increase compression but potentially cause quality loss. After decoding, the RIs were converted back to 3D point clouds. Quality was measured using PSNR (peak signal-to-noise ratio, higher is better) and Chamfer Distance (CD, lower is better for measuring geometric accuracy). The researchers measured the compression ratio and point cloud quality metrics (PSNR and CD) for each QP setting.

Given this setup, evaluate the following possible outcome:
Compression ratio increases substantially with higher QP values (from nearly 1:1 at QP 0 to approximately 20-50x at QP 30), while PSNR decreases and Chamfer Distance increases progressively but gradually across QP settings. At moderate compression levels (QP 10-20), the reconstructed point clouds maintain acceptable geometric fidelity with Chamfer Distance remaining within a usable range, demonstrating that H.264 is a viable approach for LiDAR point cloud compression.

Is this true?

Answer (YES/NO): NO